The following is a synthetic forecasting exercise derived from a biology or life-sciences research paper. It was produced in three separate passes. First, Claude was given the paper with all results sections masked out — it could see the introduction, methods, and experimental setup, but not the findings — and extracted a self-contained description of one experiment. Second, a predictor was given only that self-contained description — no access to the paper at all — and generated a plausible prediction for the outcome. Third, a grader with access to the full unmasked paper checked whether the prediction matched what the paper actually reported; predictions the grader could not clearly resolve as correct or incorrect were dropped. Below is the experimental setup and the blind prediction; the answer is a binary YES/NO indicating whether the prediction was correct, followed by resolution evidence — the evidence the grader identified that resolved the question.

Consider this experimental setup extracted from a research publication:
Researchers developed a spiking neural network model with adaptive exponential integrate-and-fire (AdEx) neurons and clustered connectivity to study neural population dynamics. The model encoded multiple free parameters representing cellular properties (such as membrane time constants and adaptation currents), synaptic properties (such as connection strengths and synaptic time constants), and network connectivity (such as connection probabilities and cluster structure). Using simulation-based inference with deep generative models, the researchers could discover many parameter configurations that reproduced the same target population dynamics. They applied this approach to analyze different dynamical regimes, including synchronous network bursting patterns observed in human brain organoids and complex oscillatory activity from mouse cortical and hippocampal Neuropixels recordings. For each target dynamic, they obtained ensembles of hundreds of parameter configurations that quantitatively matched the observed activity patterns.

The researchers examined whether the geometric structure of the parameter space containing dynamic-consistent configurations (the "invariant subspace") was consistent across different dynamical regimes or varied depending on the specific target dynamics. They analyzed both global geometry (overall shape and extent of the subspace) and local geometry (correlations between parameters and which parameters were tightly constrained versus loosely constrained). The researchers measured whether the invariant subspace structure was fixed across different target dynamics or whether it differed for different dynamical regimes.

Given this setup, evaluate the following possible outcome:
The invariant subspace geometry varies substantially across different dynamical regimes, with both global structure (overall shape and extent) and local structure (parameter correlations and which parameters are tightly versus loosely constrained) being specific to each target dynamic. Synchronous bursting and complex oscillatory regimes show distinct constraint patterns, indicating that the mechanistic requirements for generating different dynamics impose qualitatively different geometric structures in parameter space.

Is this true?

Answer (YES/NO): YES